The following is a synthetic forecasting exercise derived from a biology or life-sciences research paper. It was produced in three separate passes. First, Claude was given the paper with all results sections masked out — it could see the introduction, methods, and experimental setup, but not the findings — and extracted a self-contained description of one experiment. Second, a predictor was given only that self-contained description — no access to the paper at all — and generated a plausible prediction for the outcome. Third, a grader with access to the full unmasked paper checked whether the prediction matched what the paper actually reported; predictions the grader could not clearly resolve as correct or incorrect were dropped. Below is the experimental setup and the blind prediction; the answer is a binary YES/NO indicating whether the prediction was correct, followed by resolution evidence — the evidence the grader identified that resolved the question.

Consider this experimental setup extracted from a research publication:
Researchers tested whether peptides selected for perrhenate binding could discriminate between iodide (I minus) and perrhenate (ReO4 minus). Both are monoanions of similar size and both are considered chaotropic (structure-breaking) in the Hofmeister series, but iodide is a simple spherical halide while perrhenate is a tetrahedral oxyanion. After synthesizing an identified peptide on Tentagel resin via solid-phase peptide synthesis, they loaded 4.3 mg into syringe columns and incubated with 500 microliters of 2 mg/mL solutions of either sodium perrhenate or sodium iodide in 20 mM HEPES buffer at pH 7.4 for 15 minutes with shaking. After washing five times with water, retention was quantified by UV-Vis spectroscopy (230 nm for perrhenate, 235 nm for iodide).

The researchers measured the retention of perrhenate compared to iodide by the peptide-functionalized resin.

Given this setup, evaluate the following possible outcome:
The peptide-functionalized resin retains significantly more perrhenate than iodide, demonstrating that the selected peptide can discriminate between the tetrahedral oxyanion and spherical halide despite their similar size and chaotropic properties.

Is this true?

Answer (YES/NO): YES